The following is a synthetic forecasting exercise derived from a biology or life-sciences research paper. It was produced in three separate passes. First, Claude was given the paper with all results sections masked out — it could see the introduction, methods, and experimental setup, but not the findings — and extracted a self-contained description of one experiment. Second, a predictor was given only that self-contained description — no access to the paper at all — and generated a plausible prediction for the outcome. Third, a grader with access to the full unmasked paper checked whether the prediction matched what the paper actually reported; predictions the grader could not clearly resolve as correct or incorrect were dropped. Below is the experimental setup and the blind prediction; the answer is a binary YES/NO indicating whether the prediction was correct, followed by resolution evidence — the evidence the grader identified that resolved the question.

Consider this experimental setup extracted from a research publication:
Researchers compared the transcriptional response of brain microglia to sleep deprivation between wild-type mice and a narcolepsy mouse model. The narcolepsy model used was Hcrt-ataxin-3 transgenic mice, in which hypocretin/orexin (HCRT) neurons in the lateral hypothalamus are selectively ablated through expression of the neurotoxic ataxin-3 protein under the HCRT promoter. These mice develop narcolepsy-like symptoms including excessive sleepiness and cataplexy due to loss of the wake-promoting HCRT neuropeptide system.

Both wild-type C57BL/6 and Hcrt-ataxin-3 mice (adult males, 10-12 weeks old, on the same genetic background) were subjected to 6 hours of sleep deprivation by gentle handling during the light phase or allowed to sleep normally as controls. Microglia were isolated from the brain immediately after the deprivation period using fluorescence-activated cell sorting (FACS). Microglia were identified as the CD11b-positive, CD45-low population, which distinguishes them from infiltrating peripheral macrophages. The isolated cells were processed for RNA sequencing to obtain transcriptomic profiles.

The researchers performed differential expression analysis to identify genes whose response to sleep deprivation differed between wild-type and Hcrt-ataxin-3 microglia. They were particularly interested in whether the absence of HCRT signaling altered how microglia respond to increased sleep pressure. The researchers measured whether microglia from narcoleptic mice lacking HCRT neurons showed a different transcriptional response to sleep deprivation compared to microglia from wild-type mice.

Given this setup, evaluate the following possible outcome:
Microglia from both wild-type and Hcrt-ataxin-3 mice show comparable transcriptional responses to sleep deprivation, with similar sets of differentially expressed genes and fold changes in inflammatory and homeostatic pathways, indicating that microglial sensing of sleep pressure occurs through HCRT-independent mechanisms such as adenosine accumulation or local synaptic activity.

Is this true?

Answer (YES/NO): NO